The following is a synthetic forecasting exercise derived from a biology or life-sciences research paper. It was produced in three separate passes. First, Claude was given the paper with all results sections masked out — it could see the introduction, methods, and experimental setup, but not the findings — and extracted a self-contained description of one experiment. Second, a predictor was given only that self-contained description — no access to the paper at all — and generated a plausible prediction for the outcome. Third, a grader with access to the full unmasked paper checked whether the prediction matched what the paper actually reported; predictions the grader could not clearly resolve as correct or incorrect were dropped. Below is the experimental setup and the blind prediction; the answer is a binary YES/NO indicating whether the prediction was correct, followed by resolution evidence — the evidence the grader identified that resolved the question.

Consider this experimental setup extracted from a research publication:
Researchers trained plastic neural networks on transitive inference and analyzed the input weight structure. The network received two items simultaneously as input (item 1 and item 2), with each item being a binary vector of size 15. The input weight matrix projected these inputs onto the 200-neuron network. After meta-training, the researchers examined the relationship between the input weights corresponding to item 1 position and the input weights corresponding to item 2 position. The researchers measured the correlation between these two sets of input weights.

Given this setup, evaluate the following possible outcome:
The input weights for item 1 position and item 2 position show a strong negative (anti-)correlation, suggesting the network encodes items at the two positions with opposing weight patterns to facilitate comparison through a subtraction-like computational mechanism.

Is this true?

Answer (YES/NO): YES